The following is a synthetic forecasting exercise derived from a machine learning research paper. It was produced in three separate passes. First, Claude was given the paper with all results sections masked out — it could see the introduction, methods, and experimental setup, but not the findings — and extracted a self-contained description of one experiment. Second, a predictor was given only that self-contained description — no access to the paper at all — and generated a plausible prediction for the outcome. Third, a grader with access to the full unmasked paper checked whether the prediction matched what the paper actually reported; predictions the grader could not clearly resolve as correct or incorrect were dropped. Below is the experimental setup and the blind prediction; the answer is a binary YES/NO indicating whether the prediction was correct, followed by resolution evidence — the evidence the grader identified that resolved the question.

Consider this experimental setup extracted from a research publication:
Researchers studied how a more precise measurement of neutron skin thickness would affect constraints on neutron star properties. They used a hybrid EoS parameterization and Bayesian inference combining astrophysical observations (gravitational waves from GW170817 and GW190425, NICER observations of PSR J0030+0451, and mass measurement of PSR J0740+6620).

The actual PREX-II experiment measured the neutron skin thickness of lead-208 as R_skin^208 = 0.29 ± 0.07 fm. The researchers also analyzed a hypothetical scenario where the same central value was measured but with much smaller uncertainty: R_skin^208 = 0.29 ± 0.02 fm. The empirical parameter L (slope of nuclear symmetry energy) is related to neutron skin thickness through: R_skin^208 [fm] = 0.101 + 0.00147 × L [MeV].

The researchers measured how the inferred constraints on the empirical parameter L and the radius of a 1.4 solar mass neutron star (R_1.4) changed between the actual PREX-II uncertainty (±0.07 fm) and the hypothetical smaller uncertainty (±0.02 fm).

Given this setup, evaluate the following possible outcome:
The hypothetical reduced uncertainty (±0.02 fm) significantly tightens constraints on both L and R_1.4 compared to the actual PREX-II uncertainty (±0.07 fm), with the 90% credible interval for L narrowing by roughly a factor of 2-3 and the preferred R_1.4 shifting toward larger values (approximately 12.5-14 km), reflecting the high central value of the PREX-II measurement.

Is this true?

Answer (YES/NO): NO